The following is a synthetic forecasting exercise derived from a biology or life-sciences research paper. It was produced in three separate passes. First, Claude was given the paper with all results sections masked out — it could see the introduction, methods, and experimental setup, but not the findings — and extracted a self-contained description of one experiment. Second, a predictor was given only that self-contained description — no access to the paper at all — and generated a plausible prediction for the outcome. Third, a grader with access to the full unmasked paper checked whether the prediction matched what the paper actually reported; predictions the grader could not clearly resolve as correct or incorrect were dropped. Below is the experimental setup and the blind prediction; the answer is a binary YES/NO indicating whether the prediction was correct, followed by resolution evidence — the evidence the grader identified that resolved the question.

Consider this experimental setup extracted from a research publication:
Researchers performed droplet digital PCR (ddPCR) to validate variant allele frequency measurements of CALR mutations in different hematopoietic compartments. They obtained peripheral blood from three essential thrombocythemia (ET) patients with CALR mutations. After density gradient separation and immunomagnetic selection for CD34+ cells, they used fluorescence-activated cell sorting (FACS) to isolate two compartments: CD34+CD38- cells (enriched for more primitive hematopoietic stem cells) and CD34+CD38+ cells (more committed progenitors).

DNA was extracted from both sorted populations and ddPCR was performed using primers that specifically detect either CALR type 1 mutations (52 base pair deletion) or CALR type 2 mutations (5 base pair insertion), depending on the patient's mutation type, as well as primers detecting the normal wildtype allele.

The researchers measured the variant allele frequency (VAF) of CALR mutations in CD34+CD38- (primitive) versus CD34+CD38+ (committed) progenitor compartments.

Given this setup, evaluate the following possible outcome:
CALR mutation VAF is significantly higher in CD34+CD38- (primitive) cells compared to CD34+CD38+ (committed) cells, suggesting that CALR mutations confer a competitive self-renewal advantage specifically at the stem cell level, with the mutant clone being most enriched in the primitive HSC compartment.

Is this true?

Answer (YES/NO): NO